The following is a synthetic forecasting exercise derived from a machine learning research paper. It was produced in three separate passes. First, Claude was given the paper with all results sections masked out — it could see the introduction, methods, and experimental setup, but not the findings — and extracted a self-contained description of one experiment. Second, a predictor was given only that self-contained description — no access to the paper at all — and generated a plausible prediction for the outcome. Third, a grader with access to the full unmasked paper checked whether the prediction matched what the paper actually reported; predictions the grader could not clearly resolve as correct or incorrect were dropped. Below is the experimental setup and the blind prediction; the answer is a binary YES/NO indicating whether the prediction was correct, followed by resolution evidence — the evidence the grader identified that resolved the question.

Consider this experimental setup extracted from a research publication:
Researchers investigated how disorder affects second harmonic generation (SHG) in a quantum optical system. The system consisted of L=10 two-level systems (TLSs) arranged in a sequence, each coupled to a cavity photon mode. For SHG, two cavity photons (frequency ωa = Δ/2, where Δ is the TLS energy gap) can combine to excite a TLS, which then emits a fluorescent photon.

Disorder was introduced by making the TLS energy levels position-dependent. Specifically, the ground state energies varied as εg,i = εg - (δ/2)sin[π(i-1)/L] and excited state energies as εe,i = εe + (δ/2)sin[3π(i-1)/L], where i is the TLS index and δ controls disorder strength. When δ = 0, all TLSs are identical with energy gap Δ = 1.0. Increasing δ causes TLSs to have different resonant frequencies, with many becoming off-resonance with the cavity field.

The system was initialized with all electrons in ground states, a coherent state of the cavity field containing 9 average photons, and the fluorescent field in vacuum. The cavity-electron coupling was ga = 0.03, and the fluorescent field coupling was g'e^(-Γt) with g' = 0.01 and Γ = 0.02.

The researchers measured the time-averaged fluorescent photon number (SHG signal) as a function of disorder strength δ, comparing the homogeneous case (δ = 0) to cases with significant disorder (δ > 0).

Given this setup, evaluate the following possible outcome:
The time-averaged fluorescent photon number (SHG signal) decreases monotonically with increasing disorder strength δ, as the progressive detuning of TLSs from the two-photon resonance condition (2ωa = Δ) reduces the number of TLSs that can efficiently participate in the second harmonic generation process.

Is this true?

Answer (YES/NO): YES